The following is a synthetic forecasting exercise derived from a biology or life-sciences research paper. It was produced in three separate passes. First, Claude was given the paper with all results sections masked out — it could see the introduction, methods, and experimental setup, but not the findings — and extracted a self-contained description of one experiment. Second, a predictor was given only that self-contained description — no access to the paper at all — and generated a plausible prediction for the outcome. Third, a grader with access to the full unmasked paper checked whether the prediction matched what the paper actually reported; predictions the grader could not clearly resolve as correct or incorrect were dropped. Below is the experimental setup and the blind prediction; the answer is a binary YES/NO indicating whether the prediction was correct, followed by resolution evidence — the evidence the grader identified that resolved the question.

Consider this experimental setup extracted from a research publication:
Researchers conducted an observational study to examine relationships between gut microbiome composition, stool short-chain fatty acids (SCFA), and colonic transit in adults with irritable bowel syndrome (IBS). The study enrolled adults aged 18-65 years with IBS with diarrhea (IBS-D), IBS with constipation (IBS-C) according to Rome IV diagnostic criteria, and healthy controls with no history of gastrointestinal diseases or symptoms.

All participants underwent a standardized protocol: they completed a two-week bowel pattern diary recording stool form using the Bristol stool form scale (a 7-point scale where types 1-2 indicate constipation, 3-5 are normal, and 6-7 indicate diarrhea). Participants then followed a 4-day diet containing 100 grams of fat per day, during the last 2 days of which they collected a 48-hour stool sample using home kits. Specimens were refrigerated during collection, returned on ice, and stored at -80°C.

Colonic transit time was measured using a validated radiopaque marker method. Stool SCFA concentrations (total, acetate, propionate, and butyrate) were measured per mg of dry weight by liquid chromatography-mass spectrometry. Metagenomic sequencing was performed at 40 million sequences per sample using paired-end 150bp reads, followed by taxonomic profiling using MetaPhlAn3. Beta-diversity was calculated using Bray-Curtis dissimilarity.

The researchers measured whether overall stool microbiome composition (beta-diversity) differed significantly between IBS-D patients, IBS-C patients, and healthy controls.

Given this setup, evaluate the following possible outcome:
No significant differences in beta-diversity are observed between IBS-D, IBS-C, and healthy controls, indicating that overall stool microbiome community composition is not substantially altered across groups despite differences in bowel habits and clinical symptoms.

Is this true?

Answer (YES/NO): NO